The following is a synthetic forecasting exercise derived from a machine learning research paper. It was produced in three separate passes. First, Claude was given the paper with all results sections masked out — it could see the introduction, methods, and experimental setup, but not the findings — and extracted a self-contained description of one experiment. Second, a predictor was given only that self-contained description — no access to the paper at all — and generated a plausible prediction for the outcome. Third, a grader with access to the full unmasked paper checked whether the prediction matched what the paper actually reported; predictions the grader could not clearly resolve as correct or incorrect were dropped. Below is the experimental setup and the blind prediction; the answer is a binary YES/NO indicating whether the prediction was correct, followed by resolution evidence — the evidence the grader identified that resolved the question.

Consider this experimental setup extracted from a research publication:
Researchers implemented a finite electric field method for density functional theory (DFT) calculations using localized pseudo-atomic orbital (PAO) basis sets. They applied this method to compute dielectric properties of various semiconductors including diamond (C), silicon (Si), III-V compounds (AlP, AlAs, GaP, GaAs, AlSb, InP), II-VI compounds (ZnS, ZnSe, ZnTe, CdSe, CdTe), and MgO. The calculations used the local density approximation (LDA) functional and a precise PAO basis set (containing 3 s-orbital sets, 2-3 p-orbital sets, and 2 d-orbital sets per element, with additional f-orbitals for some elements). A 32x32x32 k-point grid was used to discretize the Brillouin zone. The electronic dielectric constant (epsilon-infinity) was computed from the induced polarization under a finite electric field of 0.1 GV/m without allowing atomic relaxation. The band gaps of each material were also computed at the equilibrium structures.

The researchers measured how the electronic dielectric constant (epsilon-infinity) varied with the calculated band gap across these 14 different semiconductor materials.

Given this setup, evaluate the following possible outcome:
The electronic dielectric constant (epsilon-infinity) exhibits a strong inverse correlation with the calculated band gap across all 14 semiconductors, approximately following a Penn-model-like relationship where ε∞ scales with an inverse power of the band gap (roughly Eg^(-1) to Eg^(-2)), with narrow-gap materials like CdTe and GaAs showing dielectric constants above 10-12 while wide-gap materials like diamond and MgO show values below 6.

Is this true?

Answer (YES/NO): NO